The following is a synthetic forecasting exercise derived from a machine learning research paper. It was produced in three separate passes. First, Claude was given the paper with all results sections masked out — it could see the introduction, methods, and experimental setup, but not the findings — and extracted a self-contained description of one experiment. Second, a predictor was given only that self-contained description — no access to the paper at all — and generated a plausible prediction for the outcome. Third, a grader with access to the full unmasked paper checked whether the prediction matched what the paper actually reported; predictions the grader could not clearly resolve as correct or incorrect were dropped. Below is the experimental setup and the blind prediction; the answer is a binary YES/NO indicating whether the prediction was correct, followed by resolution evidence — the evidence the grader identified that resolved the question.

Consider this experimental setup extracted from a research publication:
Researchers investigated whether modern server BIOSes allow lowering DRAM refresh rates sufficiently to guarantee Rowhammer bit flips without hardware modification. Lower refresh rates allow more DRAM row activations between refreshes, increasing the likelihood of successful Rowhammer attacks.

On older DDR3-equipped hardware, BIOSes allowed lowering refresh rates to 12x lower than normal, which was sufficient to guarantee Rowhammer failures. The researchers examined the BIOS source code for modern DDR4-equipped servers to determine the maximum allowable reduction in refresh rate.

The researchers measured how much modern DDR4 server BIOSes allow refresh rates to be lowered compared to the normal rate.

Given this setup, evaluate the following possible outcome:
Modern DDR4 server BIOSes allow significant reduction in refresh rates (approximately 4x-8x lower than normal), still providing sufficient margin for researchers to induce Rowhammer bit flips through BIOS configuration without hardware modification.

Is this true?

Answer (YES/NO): NO